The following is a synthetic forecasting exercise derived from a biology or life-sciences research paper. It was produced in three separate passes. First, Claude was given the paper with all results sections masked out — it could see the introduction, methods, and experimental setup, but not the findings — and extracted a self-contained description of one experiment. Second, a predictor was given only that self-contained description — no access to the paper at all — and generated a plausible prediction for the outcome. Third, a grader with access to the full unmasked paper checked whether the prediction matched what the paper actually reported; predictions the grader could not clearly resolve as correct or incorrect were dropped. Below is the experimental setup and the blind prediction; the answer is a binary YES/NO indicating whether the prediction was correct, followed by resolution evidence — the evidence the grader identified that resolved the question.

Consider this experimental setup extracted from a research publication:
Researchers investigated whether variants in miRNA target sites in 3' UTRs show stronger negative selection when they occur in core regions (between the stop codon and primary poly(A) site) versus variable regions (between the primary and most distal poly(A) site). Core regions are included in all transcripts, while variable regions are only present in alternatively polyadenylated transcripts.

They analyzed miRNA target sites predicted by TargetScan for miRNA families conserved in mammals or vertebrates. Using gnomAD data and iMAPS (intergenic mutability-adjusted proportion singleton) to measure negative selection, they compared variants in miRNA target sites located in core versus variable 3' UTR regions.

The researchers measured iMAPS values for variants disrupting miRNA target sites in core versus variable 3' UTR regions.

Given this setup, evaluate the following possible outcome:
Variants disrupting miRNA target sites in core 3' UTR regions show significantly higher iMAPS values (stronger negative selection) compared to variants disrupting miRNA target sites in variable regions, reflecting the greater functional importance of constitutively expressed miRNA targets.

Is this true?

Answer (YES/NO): YES